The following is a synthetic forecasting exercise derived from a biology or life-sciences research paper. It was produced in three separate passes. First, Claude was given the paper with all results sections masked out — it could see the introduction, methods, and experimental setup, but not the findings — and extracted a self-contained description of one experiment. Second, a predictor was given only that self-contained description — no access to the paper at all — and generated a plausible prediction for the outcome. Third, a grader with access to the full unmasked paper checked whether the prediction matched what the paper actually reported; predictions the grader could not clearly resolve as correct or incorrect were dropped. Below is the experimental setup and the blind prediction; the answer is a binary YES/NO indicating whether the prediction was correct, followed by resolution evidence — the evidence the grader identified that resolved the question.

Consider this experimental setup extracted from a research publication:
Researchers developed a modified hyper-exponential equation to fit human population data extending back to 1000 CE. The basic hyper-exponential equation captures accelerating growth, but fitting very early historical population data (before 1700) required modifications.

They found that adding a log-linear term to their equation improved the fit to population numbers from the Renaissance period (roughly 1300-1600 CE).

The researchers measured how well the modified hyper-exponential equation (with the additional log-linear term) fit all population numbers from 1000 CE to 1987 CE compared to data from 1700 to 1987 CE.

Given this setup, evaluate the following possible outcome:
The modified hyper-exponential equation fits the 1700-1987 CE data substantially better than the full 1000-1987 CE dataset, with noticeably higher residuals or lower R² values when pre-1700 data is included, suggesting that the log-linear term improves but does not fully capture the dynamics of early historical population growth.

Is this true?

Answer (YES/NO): YES